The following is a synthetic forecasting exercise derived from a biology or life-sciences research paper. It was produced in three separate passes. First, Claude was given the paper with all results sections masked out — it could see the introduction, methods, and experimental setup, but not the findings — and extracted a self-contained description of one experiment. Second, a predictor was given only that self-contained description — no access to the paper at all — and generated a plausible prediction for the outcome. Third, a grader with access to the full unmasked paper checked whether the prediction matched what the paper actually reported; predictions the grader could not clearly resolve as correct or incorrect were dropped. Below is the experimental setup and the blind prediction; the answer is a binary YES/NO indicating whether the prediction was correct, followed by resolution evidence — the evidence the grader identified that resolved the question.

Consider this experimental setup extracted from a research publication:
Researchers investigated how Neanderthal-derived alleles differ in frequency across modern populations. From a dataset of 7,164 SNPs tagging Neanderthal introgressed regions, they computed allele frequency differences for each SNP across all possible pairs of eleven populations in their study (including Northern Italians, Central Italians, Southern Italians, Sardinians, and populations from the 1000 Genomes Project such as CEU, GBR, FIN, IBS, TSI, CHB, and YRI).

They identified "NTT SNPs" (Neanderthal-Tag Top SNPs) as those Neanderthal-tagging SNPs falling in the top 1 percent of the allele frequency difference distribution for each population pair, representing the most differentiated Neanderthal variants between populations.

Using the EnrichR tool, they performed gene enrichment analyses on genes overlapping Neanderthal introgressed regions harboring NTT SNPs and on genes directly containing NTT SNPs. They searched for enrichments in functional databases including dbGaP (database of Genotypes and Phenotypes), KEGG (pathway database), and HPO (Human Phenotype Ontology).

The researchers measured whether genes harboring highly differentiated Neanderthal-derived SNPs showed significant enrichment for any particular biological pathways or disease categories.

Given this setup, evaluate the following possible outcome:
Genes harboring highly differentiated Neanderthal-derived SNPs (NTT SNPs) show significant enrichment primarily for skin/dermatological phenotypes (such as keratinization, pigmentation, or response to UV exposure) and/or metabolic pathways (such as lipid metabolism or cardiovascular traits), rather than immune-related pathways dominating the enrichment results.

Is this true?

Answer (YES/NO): NO